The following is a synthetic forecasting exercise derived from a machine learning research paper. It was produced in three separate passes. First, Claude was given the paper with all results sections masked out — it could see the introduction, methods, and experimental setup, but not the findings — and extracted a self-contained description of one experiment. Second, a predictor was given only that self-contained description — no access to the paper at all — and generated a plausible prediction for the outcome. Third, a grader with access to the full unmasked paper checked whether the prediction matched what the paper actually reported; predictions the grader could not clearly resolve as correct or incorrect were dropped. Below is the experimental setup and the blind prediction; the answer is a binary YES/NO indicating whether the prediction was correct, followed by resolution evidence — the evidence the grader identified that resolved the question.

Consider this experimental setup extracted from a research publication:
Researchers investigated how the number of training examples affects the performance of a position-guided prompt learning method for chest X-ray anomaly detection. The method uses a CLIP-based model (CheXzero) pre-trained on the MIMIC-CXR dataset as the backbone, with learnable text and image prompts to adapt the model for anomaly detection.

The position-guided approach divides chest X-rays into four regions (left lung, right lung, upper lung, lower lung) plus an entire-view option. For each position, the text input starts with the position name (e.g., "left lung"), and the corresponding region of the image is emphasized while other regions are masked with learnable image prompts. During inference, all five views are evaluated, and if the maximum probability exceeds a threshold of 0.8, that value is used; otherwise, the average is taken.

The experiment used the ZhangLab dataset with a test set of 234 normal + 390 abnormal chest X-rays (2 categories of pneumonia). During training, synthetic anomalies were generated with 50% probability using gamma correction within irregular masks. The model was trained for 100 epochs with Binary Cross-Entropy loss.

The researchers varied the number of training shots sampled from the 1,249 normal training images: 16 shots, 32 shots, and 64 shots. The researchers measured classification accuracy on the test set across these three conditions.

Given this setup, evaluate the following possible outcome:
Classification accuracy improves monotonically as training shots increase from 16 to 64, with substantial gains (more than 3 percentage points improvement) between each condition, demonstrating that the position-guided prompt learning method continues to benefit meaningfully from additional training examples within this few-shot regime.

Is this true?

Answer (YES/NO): NO